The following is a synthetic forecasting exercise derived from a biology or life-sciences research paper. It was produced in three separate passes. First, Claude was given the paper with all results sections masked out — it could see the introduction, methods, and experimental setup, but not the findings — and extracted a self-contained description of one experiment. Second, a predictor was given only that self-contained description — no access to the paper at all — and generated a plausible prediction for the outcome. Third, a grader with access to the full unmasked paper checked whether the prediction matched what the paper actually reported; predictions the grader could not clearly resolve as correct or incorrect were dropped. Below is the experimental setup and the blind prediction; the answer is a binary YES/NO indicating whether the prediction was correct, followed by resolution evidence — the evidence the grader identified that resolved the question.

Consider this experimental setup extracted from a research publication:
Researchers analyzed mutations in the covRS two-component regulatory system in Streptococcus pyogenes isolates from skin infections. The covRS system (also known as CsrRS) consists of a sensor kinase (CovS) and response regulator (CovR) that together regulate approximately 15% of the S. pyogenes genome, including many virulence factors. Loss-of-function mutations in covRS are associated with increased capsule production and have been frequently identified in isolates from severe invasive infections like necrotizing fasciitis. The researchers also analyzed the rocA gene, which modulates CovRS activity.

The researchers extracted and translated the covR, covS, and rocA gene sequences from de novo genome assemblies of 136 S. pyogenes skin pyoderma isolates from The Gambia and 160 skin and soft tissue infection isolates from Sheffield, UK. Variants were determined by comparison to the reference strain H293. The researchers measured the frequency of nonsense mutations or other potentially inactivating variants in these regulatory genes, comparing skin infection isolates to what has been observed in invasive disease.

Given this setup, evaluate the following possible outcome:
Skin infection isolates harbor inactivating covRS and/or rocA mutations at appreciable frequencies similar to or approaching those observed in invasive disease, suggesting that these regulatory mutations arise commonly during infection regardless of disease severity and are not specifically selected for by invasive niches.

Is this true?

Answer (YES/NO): NO